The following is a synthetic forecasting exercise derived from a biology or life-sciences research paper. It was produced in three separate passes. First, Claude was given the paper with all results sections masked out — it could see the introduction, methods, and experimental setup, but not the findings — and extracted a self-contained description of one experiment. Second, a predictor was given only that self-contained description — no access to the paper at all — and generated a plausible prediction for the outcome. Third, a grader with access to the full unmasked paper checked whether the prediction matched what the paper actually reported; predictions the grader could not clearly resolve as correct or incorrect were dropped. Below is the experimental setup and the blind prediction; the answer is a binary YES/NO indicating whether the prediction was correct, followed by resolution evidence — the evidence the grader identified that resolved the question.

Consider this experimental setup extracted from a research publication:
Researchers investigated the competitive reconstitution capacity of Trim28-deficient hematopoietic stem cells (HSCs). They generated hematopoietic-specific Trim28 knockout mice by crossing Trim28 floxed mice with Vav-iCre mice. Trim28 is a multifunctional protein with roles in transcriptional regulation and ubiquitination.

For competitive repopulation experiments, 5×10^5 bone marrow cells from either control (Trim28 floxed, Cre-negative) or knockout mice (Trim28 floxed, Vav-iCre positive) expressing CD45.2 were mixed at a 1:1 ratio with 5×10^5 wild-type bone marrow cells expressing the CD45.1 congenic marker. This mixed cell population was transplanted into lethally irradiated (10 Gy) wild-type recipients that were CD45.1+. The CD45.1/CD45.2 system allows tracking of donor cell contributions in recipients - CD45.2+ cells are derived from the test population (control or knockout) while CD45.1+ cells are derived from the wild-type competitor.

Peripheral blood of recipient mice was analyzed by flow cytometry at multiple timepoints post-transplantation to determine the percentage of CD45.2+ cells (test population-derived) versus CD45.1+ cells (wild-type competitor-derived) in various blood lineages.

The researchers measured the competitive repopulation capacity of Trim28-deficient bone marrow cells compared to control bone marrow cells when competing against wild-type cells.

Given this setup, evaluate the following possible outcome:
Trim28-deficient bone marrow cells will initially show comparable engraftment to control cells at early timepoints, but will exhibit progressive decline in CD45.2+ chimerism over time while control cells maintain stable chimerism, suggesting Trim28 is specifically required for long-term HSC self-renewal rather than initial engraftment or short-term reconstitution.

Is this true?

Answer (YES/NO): NO